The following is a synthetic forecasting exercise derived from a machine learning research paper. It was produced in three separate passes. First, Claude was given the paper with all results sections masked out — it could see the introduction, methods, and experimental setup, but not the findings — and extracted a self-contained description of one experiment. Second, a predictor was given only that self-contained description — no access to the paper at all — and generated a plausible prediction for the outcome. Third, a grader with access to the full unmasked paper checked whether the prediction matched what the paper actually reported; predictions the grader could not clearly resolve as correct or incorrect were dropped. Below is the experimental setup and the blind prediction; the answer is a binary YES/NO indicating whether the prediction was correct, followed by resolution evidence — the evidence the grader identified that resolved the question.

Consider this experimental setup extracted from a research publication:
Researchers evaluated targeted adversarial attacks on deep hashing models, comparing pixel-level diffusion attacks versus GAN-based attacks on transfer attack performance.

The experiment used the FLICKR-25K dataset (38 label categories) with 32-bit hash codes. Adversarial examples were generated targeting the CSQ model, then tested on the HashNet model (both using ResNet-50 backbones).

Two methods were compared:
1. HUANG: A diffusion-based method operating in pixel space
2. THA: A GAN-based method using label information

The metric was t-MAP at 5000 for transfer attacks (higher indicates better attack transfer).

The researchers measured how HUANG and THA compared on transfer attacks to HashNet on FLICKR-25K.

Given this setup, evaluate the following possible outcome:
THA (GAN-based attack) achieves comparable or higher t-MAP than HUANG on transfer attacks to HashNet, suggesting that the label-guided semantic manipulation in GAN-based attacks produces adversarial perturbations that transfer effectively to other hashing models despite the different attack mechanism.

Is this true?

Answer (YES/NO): NO